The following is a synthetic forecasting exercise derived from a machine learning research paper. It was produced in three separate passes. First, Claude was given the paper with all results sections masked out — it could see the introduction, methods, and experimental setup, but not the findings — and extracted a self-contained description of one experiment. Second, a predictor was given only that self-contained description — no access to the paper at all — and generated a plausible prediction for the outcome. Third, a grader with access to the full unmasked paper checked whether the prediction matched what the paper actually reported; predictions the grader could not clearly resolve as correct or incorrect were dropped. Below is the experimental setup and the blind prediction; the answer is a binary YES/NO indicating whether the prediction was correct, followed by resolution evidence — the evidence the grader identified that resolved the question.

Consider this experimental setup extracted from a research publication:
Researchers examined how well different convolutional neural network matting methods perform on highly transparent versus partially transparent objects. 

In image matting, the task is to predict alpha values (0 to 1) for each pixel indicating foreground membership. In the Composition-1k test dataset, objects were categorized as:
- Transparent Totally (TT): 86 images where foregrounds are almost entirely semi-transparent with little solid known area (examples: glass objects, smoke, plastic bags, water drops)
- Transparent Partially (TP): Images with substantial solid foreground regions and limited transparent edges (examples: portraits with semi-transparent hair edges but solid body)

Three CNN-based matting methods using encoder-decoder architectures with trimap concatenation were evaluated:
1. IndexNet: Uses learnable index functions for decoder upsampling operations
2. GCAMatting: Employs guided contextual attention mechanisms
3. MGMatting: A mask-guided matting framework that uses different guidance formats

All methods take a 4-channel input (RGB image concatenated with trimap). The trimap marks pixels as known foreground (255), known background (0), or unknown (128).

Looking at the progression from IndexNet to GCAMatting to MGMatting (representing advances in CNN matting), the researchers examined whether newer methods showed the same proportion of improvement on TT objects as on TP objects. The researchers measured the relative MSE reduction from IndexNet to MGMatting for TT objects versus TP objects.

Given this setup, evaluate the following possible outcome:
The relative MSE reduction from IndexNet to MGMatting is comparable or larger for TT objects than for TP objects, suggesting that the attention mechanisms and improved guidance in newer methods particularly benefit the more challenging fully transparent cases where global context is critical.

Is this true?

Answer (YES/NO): NO